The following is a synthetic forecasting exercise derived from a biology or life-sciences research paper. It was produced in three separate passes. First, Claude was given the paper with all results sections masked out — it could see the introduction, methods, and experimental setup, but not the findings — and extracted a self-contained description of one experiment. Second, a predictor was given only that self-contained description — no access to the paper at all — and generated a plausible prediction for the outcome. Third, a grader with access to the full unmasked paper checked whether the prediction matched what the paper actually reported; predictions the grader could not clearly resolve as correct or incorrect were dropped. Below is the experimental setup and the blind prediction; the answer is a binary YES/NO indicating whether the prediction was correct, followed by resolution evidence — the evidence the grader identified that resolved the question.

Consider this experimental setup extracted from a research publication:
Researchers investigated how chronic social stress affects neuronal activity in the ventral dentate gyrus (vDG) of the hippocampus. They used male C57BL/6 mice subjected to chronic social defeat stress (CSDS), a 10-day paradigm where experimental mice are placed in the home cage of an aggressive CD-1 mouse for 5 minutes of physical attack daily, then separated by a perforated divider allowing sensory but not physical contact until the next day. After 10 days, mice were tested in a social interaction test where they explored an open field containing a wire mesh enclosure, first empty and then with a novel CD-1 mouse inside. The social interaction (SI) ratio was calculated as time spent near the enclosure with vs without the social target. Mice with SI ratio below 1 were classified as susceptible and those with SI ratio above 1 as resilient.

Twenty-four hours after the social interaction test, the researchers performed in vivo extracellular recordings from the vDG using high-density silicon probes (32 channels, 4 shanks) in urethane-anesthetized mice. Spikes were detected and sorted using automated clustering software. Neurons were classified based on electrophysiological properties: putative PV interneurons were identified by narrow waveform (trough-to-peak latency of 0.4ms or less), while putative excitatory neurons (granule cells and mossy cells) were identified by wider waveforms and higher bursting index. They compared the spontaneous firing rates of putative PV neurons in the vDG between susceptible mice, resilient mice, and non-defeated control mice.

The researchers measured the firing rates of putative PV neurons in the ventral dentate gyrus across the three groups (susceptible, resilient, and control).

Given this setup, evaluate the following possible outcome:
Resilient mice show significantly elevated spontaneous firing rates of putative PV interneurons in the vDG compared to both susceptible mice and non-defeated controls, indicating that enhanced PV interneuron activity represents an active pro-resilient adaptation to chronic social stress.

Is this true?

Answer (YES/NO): NO